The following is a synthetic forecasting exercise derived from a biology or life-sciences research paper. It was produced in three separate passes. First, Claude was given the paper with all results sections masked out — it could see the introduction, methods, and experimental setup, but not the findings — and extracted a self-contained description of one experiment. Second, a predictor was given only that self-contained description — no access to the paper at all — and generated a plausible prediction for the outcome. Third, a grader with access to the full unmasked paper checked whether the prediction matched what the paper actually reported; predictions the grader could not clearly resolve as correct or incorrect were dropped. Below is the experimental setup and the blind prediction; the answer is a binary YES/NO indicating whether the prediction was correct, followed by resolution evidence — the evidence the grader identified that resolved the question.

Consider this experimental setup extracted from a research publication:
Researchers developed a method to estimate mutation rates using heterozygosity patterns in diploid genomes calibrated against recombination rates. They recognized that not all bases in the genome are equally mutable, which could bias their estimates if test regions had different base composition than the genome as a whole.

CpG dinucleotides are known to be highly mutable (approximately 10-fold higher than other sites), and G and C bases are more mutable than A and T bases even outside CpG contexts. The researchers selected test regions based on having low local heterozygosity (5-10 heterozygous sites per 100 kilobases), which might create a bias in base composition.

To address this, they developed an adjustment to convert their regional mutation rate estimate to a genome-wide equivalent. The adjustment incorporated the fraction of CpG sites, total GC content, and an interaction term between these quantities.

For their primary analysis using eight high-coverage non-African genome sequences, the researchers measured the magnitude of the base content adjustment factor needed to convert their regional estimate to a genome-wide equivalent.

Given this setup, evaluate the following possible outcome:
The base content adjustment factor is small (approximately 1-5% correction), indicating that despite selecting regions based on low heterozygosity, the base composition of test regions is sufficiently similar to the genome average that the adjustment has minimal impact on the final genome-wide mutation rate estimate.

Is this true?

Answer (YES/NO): YES